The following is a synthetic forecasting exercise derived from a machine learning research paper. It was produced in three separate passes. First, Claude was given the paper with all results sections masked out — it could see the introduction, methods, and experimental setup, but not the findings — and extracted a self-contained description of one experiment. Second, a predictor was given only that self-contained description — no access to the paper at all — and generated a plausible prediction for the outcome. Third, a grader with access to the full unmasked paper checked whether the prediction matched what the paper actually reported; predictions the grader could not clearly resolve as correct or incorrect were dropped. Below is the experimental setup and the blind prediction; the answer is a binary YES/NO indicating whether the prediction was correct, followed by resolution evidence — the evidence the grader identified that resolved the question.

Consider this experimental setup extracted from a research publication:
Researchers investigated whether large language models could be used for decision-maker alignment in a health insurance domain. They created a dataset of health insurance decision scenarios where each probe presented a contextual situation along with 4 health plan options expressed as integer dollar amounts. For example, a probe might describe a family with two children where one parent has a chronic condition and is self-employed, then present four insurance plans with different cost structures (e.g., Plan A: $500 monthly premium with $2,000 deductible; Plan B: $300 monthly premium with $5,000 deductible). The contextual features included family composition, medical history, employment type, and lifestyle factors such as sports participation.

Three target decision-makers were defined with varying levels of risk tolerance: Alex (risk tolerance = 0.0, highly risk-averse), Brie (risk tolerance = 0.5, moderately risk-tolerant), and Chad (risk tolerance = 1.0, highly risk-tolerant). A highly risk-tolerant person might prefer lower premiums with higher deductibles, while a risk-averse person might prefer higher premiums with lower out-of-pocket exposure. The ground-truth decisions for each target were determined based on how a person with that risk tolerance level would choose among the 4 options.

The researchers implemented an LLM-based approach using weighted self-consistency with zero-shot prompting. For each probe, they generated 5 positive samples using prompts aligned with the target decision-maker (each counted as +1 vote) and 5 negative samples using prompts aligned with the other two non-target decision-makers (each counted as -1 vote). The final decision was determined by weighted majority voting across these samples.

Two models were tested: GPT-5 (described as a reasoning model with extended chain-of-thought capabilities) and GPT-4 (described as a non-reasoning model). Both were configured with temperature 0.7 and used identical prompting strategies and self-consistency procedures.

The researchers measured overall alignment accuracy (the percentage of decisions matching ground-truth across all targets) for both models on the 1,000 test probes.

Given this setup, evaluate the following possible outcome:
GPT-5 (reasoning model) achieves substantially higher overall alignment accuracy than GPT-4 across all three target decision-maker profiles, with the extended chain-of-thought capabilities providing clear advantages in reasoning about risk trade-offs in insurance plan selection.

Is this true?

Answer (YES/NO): NO